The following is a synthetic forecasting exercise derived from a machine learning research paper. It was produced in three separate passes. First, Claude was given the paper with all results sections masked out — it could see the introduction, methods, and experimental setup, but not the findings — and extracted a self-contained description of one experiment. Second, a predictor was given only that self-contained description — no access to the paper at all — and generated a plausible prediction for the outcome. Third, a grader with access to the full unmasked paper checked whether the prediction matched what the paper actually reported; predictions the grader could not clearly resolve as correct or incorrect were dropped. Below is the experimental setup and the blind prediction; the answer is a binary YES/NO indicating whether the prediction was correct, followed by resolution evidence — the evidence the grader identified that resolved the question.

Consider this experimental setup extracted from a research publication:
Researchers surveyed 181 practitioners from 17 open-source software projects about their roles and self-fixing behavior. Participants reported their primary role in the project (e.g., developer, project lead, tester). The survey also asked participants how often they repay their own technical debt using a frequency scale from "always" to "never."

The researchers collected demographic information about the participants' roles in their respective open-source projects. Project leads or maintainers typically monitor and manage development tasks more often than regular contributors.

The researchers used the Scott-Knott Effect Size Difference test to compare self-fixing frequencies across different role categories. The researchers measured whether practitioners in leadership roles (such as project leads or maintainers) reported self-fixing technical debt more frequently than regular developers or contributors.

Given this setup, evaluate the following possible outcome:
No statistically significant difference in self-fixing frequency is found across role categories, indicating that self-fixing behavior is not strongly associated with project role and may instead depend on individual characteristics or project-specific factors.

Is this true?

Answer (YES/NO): NO